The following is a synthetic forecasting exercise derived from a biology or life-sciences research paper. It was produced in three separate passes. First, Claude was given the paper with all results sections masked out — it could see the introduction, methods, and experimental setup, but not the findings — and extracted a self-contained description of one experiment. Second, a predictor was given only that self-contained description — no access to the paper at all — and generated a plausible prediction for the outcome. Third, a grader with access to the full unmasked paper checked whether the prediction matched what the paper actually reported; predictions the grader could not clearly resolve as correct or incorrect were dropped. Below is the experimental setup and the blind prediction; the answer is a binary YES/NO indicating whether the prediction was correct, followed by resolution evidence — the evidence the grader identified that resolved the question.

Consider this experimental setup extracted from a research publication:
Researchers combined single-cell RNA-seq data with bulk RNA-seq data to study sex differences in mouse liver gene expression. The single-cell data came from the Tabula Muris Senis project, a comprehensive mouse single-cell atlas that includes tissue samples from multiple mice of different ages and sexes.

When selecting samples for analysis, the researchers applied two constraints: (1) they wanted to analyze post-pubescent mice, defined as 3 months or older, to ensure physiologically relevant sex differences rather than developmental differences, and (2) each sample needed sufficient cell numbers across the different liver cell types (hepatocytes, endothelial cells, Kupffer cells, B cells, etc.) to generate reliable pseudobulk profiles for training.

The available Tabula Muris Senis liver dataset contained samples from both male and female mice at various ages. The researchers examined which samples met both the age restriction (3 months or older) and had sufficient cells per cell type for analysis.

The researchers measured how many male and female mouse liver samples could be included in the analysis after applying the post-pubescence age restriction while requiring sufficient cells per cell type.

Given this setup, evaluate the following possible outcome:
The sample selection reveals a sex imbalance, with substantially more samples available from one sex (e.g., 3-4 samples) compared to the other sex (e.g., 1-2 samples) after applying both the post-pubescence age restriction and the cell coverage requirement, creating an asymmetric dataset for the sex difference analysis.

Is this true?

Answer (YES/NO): NO